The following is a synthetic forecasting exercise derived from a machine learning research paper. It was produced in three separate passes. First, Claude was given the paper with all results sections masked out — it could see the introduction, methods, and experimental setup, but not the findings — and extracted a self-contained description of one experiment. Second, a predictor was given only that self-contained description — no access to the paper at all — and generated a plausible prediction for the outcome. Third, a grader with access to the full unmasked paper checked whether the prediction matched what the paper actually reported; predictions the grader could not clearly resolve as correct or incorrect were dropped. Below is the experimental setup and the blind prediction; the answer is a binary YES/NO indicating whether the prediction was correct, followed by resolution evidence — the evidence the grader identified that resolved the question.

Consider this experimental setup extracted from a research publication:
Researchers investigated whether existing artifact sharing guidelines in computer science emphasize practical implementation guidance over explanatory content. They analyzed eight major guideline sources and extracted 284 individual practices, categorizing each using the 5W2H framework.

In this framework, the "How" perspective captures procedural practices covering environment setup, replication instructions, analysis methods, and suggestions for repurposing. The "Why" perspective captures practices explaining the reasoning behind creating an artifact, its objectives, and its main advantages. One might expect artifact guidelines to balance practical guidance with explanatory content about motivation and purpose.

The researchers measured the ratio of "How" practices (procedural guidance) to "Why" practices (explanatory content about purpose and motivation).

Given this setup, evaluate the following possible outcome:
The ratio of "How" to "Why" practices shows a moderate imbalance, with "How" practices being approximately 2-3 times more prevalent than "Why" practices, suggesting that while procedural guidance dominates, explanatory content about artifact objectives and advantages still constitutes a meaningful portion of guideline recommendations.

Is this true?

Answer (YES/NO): NO